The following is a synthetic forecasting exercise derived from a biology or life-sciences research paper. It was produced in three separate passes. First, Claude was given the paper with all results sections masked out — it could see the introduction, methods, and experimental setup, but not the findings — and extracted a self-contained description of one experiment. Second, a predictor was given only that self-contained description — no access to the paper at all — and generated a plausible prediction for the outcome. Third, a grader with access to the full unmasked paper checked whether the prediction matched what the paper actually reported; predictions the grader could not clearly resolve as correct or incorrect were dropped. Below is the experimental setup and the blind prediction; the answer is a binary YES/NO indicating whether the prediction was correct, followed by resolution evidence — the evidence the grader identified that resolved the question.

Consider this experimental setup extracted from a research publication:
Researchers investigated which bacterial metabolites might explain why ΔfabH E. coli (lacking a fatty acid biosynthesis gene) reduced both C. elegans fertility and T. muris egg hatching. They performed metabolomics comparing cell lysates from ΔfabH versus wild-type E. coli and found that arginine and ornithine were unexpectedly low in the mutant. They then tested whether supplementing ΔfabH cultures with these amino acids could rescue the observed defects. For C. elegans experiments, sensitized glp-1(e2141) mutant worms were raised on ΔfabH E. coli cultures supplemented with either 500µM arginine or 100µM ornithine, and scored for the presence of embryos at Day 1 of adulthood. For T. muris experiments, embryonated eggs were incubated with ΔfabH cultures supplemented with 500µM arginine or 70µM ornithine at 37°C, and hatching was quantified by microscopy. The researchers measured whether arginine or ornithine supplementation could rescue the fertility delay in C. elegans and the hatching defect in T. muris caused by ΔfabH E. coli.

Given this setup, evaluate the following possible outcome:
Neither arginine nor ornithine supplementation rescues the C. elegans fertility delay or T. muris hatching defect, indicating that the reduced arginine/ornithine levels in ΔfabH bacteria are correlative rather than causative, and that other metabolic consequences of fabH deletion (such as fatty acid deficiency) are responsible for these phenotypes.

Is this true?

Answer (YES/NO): NO